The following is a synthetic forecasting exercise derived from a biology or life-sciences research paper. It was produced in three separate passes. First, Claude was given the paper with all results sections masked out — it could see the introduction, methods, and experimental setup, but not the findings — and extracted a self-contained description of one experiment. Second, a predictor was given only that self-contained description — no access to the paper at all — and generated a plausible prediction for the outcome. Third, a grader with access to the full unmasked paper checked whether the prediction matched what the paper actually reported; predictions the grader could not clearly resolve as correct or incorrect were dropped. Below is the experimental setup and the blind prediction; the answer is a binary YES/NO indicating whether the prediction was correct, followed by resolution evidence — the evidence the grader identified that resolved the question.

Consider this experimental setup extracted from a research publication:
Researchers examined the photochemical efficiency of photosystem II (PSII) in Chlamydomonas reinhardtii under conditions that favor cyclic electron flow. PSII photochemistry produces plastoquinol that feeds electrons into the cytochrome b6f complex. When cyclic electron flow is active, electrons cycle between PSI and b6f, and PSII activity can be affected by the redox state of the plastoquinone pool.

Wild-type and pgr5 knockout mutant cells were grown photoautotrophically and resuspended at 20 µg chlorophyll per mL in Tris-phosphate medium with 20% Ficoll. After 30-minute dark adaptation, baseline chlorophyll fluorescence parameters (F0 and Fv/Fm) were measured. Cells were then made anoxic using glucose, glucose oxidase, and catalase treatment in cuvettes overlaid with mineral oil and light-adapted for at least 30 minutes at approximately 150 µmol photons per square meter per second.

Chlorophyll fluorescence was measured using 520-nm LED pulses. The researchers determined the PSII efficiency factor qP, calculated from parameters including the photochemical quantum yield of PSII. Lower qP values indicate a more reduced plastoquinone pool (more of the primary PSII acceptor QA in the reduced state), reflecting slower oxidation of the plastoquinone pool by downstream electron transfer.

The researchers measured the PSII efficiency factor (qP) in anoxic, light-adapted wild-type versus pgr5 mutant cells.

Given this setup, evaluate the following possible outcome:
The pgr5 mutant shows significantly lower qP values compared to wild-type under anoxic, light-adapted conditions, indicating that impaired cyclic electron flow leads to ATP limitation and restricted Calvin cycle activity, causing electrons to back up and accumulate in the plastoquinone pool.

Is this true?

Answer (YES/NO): NO